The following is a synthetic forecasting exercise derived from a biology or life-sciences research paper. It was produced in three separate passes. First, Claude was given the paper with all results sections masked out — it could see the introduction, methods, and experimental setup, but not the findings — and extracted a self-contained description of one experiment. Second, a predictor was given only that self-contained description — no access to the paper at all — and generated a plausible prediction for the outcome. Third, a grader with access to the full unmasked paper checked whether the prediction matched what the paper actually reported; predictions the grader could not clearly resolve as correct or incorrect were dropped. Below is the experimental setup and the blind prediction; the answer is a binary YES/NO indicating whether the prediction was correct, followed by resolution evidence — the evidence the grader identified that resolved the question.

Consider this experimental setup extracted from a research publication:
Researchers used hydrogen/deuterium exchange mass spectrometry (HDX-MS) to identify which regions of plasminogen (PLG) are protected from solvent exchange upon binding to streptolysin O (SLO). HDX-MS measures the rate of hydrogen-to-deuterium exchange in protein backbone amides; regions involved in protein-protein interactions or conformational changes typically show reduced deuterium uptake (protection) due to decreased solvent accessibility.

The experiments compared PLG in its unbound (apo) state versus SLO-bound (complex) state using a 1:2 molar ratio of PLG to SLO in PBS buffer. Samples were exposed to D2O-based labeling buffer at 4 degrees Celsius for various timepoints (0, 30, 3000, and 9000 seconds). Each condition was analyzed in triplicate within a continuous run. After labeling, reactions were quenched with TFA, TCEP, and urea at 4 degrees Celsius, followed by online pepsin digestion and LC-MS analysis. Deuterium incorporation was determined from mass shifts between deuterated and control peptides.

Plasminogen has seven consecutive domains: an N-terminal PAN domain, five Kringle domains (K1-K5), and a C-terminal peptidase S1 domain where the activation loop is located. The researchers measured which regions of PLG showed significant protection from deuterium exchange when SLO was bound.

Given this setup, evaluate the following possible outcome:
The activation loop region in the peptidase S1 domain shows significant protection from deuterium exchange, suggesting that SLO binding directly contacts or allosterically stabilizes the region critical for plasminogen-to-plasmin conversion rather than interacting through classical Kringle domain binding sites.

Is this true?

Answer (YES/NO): NO